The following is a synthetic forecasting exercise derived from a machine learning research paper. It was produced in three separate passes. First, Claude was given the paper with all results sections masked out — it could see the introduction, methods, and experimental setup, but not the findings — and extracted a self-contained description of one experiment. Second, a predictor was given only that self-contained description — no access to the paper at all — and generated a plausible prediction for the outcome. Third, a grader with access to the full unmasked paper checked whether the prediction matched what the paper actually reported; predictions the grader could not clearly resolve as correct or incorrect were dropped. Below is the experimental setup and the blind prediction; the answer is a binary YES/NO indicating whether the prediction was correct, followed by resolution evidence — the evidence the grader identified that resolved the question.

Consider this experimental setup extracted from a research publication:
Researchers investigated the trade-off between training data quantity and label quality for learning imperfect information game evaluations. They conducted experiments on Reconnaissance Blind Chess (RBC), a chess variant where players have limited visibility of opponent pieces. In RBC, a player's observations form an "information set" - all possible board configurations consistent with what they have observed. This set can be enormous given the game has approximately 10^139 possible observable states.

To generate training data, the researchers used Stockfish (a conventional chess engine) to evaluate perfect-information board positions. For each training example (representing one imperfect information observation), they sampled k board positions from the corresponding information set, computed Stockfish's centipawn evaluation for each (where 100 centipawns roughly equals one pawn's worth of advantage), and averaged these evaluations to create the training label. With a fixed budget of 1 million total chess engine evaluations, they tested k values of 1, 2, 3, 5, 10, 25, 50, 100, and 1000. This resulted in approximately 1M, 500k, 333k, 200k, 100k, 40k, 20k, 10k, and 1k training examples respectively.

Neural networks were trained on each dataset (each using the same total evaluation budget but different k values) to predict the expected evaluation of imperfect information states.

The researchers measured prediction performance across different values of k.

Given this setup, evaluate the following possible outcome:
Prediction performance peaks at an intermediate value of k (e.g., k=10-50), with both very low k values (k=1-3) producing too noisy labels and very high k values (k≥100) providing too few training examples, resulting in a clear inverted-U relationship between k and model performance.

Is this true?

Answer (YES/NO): NO